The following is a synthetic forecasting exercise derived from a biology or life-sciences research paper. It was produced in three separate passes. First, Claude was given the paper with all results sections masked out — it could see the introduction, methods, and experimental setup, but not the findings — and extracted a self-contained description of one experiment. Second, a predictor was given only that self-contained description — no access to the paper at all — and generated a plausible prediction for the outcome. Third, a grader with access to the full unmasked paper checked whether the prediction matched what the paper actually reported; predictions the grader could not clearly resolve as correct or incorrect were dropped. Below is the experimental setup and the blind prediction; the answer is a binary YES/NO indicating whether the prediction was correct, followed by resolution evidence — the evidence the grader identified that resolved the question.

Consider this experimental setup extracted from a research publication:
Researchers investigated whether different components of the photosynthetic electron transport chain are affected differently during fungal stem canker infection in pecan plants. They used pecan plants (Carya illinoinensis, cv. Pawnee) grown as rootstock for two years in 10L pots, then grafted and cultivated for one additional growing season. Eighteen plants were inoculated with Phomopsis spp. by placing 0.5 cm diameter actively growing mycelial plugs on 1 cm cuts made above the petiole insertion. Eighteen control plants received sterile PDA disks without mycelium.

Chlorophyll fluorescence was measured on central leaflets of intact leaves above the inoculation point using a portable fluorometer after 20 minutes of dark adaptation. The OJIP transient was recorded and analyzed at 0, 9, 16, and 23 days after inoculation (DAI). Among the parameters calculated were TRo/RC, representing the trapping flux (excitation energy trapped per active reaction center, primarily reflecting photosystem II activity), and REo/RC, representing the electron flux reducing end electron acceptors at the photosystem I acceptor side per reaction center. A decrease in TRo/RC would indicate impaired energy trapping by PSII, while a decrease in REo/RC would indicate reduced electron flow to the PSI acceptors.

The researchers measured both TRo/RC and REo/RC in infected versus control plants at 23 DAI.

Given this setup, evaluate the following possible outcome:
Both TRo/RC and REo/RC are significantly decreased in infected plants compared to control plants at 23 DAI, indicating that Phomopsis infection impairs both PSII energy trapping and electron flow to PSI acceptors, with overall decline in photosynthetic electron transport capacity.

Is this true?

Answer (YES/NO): NO